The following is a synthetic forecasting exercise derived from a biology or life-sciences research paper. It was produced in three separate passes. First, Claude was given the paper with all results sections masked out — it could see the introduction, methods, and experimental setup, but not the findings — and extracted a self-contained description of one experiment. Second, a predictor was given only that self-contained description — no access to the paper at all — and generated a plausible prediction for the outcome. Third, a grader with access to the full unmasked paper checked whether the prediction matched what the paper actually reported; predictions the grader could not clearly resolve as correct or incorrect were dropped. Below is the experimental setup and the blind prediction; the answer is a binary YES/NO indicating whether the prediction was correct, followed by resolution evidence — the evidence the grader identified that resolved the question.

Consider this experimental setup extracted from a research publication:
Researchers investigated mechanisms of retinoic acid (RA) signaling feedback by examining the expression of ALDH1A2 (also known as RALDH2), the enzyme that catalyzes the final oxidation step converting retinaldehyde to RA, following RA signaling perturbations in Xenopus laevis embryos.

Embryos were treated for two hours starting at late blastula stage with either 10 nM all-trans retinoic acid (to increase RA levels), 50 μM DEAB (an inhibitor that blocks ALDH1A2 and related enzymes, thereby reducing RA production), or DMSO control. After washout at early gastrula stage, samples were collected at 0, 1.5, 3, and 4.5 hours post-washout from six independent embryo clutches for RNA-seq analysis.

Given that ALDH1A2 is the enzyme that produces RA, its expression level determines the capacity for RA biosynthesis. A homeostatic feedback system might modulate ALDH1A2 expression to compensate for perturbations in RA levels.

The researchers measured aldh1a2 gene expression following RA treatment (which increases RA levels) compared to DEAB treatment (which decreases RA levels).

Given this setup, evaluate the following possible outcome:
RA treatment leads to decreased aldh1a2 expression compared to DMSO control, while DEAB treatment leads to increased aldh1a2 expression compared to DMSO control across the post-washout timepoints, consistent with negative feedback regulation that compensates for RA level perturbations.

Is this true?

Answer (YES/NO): YES